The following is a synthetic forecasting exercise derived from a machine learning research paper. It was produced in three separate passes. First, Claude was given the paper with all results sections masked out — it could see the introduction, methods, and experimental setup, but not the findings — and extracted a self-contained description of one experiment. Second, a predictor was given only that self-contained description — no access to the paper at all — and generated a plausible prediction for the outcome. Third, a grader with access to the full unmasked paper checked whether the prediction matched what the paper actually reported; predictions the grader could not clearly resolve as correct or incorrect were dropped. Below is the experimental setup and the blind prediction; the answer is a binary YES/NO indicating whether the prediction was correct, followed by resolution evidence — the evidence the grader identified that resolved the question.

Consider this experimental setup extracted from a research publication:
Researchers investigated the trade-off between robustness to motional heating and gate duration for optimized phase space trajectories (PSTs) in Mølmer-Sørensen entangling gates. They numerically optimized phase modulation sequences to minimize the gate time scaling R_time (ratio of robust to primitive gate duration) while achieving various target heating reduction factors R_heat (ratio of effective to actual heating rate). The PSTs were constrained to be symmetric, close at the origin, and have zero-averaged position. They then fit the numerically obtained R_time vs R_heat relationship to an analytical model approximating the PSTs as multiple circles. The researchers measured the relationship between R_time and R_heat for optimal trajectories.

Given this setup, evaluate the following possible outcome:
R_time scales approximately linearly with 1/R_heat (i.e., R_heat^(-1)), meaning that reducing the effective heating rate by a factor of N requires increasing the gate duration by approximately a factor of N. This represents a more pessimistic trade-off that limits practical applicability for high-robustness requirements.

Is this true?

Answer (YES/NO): NO